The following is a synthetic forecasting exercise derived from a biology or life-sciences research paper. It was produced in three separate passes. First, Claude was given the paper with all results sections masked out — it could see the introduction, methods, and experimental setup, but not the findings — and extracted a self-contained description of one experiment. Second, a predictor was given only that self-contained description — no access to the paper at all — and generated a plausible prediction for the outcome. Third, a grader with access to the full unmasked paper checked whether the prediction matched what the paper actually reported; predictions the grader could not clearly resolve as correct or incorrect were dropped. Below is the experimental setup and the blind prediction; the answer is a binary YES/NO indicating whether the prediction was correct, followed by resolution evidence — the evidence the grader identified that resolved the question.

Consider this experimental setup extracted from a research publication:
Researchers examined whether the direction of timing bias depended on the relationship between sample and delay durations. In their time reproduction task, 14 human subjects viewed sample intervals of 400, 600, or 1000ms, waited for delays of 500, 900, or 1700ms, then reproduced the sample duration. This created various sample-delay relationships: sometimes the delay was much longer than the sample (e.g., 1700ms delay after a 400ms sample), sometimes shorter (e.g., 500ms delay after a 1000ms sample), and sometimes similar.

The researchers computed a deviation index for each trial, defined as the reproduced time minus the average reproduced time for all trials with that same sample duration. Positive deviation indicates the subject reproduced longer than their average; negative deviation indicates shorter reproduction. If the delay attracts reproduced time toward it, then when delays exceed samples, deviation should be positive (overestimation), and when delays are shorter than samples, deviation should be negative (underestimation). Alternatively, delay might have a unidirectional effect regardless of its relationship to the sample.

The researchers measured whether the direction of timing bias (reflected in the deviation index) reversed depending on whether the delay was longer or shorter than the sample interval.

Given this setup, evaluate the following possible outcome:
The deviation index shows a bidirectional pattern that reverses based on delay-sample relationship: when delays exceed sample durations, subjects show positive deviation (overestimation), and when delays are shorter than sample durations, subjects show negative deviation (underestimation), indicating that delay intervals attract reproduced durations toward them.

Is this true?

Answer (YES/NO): YES